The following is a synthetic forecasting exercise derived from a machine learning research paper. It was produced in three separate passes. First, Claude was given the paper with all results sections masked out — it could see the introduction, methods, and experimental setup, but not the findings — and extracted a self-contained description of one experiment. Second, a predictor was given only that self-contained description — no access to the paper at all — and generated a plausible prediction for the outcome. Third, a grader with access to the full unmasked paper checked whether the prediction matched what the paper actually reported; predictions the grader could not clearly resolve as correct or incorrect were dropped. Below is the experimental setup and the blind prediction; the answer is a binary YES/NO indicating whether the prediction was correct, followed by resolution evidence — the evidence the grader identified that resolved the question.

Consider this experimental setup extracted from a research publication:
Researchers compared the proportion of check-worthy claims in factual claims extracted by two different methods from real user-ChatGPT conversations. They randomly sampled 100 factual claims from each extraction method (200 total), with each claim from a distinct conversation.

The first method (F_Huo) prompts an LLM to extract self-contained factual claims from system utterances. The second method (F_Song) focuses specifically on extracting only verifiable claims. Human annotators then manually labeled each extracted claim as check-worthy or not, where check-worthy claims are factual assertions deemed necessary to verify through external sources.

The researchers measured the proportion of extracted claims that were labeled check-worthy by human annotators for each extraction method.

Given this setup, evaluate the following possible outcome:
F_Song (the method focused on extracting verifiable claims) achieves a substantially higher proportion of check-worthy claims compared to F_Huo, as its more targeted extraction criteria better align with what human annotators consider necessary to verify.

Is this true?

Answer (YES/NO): YES